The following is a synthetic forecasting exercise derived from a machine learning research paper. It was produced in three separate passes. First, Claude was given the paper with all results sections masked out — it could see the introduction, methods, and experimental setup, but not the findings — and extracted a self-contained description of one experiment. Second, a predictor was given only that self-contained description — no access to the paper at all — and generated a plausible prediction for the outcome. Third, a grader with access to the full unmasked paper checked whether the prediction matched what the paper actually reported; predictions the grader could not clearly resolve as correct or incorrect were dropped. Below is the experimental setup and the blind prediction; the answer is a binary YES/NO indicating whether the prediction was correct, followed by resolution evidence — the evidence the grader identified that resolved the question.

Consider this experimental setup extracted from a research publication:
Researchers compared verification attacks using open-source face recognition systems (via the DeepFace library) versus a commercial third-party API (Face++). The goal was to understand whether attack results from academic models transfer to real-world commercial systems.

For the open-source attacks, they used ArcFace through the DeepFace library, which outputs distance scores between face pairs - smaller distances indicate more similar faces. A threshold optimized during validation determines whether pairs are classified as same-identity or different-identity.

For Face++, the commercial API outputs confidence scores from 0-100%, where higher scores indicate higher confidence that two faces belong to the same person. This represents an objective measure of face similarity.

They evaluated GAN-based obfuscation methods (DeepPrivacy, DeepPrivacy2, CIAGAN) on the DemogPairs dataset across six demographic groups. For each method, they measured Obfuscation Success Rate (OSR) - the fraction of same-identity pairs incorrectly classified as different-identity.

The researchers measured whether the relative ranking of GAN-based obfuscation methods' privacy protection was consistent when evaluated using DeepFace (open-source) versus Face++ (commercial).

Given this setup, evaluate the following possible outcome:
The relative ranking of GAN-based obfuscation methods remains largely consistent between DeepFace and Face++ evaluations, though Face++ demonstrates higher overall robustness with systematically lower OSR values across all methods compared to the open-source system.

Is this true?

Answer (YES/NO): NO